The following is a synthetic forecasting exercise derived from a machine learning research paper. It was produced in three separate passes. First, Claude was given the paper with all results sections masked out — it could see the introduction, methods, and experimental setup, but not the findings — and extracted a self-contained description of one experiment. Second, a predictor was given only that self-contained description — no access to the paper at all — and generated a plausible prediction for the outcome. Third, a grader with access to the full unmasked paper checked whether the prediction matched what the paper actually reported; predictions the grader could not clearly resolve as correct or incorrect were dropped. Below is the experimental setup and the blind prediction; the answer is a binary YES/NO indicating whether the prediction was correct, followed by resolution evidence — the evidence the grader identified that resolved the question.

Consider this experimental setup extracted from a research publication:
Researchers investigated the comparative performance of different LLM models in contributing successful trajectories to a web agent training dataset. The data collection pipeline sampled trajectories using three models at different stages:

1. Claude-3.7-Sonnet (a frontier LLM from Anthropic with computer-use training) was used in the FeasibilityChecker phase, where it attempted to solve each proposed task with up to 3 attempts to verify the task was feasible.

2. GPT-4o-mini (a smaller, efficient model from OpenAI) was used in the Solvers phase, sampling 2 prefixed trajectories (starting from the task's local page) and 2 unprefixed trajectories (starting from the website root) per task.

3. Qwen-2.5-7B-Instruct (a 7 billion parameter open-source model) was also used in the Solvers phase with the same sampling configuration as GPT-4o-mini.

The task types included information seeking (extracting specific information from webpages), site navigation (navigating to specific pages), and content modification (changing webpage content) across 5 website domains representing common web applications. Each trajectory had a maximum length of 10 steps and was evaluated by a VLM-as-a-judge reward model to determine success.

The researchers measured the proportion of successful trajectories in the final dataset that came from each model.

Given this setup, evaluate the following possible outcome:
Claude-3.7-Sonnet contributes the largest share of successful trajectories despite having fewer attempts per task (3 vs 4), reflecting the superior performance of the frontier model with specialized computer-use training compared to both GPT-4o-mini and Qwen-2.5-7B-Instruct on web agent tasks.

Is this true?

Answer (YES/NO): NO